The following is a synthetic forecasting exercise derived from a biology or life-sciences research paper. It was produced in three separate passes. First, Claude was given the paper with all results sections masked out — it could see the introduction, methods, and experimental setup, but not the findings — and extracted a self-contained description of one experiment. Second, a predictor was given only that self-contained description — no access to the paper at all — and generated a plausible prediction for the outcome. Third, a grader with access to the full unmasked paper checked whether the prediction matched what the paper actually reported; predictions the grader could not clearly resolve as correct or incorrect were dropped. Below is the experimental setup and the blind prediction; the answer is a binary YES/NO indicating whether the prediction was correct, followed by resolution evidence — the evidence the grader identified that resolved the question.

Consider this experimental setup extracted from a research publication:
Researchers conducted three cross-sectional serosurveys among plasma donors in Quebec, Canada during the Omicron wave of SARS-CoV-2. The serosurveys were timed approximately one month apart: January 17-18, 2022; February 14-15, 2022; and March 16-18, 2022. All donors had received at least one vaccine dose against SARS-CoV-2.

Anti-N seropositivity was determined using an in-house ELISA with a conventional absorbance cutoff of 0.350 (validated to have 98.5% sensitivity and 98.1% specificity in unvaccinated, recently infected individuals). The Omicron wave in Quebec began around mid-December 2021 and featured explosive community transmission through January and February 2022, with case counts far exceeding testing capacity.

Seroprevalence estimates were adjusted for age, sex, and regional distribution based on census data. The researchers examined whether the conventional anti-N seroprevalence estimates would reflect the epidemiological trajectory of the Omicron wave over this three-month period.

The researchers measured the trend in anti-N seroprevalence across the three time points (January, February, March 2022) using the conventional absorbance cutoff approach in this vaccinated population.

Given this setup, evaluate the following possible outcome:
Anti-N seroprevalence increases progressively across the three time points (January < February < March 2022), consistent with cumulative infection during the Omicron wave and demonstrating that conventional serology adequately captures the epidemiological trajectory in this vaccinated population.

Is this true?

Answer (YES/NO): NO